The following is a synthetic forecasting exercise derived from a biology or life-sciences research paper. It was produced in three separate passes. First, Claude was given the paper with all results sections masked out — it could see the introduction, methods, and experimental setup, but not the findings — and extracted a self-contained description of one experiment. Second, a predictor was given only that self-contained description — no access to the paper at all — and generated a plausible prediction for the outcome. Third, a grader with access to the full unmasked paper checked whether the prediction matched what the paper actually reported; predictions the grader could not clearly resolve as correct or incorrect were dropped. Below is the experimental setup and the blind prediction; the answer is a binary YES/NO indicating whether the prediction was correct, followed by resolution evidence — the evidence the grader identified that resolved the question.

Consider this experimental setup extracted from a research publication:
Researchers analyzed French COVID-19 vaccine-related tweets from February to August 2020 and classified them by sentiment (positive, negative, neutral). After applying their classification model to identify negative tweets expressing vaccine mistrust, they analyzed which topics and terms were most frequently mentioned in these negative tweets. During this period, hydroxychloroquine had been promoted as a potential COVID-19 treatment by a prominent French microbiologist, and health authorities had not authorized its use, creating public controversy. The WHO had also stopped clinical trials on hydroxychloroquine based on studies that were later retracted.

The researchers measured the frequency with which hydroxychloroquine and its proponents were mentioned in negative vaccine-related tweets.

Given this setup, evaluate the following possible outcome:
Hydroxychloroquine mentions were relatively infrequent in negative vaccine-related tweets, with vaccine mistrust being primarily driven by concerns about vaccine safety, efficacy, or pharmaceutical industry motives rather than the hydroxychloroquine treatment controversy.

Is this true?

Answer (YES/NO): NO